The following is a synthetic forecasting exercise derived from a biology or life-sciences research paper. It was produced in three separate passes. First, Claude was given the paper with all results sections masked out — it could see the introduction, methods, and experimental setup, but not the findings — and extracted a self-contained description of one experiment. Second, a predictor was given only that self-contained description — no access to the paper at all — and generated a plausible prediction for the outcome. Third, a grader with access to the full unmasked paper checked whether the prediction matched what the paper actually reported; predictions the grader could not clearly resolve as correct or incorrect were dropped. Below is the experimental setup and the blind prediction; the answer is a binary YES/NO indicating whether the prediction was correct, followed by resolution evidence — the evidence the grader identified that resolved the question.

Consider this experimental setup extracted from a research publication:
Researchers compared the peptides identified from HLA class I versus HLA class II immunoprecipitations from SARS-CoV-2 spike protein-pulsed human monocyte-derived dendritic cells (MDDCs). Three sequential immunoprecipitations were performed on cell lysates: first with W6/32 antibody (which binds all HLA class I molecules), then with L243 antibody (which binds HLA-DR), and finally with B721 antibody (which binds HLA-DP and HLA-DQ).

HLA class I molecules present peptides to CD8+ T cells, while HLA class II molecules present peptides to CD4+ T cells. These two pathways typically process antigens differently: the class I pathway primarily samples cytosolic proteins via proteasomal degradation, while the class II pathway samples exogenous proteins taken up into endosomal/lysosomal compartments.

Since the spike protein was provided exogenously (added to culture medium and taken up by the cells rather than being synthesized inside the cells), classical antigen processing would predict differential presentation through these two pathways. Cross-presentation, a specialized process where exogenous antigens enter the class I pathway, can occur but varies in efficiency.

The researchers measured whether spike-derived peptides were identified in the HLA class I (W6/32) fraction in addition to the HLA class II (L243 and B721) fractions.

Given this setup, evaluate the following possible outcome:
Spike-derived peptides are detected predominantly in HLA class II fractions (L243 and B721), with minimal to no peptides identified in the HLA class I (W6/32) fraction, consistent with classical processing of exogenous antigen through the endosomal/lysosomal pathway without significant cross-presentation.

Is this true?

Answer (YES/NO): YES